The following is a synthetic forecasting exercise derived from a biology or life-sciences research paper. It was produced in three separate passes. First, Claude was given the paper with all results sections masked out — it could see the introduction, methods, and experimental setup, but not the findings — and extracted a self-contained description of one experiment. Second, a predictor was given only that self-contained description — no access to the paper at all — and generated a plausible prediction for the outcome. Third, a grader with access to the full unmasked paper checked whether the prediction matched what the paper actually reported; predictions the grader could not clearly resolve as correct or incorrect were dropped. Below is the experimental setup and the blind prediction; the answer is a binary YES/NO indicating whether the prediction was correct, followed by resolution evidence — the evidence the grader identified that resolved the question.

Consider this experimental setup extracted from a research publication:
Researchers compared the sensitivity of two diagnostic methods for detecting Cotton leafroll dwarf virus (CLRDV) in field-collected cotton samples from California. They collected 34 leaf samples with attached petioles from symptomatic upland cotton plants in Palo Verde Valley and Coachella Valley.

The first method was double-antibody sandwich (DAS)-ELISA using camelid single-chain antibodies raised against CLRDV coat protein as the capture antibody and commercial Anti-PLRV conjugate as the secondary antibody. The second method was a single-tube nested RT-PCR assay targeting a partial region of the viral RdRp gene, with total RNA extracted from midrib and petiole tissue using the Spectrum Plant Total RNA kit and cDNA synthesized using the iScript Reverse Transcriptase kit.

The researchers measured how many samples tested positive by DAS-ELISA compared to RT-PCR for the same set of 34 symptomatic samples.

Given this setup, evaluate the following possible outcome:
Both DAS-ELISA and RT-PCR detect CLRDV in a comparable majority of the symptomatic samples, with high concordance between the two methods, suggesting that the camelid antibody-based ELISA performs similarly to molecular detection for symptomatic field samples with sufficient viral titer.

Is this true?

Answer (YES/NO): NO